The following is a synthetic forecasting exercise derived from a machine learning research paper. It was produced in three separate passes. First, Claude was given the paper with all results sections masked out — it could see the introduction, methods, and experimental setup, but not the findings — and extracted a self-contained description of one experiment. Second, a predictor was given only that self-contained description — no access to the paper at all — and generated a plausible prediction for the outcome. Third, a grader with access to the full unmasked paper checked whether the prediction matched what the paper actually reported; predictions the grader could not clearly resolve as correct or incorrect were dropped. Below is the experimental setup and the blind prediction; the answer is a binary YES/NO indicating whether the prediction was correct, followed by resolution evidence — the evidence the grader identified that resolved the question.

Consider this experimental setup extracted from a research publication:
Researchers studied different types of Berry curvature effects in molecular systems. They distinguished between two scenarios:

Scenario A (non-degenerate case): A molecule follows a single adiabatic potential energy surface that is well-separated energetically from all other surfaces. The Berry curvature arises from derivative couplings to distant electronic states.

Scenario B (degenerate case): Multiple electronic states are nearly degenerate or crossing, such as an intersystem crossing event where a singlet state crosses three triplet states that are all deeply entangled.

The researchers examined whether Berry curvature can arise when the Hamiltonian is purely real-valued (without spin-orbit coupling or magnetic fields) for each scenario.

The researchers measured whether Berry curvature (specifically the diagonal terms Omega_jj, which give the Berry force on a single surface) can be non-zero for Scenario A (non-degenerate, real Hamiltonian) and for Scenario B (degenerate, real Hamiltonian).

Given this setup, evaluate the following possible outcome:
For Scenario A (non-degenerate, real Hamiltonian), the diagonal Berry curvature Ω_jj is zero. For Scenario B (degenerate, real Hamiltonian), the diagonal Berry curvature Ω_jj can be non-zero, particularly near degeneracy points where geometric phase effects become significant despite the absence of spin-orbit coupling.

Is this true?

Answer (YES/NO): NO